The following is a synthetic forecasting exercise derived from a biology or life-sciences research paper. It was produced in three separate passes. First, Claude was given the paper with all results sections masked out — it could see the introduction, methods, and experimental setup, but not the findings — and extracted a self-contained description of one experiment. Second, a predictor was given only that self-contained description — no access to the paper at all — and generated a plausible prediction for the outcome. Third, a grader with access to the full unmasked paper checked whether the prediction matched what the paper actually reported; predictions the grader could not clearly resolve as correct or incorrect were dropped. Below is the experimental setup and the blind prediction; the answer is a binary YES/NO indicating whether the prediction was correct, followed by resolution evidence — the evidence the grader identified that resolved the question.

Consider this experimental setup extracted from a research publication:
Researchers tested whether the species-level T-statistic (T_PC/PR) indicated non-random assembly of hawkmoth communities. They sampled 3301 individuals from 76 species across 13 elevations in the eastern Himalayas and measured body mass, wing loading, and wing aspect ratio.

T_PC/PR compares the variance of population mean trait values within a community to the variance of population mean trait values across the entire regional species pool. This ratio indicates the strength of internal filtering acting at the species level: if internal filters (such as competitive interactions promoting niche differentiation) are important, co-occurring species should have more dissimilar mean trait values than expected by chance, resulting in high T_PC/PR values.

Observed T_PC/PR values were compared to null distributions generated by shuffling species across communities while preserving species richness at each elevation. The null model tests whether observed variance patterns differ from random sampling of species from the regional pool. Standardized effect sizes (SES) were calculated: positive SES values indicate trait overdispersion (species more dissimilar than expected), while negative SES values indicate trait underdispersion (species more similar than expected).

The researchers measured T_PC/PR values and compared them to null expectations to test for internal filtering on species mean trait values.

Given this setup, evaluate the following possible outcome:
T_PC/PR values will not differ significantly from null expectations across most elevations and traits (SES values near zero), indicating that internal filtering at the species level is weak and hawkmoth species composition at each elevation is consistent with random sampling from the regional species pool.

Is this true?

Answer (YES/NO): YES